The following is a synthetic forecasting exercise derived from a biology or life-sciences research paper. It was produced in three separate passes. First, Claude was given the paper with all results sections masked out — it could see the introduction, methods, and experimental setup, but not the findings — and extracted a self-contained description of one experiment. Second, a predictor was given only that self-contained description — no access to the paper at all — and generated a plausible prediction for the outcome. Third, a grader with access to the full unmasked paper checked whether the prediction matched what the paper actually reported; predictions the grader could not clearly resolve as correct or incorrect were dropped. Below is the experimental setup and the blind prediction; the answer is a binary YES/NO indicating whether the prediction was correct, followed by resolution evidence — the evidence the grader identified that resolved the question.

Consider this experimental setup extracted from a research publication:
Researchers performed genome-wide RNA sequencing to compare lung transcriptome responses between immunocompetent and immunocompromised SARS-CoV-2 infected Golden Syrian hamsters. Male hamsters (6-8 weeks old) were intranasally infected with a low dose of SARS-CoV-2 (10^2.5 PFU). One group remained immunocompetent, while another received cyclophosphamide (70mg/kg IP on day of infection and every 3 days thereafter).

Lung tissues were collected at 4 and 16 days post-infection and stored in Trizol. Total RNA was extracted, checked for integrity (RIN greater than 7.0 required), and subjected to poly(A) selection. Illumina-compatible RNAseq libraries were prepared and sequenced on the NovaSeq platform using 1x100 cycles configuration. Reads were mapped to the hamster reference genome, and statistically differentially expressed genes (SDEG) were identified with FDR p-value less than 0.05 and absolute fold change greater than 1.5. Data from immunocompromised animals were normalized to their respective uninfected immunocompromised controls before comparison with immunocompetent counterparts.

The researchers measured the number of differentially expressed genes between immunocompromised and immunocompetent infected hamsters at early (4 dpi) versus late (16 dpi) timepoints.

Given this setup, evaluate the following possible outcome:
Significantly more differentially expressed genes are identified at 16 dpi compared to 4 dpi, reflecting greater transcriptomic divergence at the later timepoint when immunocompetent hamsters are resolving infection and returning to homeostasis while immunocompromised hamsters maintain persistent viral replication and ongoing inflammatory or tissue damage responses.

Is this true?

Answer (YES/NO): NO